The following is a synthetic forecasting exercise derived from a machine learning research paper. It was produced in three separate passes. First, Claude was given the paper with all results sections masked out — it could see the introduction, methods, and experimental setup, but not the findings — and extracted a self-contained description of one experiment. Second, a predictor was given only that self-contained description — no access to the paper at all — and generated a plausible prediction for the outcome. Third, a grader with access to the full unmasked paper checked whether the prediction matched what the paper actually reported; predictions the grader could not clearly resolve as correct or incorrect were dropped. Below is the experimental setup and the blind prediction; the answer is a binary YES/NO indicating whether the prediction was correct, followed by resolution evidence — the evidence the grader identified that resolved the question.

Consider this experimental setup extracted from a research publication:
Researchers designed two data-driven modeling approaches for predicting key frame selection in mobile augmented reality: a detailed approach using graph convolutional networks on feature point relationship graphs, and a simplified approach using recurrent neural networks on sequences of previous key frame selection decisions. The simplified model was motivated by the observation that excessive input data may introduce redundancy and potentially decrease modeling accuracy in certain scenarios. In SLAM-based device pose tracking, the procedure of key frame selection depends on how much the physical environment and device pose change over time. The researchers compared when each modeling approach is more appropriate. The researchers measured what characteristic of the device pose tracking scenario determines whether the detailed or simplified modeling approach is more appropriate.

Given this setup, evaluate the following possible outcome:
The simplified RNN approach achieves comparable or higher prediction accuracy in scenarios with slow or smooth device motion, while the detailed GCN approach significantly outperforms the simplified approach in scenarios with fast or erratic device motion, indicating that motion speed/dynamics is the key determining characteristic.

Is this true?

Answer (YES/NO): NO